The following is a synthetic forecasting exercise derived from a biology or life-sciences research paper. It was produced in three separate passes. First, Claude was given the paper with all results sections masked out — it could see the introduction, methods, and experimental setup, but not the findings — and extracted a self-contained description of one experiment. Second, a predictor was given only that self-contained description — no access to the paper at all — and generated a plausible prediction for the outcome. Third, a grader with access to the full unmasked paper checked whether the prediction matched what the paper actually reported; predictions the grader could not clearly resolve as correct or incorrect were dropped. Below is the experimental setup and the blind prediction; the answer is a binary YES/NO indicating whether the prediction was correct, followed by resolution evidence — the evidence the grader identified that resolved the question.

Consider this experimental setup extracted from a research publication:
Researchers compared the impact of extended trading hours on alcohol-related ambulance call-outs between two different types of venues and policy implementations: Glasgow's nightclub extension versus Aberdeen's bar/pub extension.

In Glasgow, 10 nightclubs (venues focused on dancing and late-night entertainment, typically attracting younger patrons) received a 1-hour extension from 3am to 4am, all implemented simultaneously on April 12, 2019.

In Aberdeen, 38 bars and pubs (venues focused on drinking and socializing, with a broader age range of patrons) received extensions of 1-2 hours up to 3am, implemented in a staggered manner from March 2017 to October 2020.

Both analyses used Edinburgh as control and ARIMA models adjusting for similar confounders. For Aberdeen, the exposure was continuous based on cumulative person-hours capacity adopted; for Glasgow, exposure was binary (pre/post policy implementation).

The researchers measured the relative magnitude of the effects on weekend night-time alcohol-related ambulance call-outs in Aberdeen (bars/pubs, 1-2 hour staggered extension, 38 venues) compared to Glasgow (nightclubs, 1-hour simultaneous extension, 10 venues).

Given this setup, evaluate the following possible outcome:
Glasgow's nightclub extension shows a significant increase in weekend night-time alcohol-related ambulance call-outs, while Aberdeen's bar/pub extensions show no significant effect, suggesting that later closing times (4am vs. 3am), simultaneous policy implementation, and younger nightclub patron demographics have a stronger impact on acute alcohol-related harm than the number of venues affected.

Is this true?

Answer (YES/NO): NO